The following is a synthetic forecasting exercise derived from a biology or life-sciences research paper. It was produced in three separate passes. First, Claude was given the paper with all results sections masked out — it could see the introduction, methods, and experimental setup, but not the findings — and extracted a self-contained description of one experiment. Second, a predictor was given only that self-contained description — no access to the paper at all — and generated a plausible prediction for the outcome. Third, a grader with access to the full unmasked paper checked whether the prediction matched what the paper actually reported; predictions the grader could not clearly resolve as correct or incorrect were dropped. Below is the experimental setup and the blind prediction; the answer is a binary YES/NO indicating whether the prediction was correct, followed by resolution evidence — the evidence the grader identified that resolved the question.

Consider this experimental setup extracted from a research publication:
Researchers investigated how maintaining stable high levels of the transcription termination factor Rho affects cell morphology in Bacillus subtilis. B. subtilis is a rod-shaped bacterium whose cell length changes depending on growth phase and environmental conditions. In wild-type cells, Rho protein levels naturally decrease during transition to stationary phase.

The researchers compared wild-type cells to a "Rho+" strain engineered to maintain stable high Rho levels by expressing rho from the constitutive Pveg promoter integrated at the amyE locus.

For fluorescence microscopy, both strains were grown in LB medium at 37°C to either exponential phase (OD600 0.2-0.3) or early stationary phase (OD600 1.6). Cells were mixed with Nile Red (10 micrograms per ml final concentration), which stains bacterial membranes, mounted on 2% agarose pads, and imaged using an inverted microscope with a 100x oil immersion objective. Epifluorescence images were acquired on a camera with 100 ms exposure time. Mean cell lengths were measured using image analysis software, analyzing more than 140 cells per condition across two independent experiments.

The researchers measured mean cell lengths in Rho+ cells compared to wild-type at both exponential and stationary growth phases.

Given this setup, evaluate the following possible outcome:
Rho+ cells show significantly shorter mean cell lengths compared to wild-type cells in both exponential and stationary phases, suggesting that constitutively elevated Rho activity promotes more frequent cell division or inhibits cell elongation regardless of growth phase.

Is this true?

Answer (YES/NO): NO